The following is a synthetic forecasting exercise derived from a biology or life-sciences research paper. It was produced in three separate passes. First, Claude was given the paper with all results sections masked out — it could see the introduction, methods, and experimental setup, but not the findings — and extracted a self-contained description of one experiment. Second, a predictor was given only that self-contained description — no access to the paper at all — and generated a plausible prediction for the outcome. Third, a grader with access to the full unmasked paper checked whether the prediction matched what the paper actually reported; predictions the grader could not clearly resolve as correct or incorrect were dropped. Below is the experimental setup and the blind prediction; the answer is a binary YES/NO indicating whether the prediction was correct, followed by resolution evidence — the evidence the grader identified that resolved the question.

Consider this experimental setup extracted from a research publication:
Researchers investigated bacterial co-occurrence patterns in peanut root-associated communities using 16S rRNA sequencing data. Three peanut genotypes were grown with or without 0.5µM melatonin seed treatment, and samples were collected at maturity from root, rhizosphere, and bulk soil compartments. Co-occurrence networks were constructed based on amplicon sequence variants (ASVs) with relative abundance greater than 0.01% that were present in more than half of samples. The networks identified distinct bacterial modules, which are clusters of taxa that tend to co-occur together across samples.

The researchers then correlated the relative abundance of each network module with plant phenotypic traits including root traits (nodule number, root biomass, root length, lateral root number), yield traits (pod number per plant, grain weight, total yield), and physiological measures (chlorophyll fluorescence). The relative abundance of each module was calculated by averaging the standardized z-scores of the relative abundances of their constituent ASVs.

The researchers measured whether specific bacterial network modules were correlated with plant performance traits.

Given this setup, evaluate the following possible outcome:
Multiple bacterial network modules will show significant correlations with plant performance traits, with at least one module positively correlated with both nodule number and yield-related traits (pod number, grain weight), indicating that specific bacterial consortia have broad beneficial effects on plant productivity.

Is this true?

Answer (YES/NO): YES